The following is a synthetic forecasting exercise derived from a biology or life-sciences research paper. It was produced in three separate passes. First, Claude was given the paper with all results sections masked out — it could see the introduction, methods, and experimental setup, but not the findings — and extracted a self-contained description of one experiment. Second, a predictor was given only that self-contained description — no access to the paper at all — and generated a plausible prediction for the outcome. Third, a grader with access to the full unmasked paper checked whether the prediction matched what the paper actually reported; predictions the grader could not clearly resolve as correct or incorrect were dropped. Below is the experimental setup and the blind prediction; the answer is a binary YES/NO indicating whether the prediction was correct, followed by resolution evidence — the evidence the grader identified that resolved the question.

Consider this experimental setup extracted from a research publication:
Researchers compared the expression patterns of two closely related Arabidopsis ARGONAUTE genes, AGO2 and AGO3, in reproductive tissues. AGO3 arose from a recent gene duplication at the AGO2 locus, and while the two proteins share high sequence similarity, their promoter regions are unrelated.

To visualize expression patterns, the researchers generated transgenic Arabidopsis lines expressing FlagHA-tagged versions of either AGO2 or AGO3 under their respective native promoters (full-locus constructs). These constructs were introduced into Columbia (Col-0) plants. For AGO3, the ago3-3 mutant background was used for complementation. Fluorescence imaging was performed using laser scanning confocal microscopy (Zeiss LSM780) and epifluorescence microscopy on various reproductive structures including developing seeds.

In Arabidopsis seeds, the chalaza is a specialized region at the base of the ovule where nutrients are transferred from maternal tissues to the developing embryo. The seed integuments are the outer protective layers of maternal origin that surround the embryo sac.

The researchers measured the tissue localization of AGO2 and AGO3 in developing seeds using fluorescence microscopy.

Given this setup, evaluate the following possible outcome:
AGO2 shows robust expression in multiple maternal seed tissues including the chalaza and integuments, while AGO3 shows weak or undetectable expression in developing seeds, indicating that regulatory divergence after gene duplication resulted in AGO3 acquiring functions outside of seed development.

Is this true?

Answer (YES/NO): NO